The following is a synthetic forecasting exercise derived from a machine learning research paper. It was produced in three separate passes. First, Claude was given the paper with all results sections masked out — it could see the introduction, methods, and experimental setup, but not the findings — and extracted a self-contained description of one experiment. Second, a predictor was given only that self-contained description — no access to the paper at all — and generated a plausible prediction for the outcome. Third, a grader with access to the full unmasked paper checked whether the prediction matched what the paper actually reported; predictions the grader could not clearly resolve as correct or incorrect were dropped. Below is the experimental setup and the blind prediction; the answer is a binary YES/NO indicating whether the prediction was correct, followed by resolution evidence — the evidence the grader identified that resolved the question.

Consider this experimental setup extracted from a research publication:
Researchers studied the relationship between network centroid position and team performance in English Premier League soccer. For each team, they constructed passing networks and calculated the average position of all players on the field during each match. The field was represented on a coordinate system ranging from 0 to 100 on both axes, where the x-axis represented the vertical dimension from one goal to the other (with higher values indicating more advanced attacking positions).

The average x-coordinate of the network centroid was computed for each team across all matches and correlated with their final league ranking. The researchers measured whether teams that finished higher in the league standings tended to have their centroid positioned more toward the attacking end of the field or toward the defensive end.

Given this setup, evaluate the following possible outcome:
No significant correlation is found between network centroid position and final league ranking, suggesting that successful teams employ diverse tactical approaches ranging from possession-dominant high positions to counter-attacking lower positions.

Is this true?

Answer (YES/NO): NO